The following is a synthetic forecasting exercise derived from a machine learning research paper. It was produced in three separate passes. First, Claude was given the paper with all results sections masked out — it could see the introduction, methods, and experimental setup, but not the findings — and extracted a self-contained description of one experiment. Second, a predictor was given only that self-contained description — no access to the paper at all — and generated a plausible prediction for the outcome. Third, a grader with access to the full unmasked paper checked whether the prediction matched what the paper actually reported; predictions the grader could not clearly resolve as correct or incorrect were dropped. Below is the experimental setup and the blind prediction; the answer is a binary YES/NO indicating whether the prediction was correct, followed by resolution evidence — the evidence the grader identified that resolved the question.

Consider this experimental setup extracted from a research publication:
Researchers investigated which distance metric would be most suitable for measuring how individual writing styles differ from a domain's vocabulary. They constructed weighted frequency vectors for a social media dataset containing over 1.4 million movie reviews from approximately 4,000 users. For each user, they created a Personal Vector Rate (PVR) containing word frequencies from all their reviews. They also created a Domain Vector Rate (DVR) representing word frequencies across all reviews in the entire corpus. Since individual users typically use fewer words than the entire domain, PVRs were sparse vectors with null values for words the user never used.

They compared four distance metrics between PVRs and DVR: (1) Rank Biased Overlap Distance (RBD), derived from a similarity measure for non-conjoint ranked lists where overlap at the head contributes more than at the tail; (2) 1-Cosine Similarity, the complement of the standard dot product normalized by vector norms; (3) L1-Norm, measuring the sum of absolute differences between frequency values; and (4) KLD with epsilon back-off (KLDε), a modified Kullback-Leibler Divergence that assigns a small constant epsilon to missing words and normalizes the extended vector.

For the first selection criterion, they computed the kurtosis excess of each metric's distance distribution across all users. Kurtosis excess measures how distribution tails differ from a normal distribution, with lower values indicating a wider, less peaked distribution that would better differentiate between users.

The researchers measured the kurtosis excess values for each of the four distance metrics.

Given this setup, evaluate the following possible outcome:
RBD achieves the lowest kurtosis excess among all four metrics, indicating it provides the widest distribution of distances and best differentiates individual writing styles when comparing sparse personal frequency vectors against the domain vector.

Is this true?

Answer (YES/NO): NO